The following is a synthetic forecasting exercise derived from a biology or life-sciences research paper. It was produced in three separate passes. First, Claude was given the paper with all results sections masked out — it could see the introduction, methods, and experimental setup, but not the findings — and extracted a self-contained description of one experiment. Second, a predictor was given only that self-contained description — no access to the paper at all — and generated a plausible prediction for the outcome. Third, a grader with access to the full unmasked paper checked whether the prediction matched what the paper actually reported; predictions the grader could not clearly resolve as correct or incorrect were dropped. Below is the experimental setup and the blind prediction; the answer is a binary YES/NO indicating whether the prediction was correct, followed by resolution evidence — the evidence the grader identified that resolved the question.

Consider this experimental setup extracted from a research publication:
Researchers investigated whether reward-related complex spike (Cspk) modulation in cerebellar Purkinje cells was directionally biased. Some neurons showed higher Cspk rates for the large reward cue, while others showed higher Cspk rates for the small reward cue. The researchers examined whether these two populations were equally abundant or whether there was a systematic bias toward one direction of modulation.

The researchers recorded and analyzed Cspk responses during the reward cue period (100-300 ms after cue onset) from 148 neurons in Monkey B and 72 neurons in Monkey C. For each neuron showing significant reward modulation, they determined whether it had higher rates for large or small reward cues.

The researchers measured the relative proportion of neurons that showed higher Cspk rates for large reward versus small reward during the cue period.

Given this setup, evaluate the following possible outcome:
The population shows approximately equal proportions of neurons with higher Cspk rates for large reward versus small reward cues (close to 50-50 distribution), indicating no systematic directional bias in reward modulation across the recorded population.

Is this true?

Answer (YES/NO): NO